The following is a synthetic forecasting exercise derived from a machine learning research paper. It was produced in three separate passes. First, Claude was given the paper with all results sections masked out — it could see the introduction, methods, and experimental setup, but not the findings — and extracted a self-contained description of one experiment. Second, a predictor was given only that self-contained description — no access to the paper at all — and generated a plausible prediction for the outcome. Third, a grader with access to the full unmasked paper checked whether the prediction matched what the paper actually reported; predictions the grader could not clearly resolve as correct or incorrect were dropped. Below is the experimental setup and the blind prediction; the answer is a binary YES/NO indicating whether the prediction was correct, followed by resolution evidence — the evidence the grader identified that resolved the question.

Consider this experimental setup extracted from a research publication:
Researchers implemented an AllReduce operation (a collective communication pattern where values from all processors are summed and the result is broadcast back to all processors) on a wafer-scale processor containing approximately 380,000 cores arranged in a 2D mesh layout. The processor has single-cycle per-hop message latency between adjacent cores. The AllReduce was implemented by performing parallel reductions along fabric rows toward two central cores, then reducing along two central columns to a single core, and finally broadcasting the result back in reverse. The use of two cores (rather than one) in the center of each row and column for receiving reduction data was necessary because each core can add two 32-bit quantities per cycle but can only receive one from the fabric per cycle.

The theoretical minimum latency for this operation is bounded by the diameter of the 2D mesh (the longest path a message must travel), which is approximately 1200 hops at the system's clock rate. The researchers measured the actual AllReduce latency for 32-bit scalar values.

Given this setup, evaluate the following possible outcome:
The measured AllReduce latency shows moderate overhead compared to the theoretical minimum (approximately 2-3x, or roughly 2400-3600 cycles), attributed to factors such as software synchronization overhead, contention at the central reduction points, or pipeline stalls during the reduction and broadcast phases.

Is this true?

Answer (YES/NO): NO